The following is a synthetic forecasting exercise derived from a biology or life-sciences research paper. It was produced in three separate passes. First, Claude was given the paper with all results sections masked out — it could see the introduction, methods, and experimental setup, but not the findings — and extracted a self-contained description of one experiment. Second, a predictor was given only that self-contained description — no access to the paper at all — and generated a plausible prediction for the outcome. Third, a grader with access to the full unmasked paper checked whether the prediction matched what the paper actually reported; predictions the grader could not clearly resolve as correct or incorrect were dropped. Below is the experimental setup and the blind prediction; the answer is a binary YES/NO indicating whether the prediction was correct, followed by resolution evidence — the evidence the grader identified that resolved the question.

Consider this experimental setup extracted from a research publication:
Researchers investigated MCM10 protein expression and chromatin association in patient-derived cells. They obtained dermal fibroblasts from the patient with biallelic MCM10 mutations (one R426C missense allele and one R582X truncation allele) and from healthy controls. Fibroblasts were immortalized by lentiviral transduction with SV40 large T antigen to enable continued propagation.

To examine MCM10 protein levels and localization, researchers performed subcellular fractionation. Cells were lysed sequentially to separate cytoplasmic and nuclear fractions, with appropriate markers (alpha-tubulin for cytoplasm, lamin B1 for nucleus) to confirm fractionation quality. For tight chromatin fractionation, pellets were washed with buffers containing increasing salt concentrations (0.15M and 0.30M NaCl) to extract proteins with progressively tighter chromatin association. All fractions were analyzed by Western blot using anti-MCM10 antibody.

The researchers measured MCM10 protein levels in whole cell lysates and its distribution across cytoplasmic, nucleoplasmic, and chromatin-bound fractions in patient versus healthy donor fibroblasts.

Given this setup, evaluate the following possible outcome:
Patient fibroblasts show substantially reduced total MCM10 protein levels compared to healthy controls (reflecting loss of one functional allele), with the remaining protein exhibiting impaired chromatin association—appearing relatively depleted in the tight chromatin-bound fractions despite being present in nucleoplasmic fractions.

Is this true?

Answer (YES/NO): NO